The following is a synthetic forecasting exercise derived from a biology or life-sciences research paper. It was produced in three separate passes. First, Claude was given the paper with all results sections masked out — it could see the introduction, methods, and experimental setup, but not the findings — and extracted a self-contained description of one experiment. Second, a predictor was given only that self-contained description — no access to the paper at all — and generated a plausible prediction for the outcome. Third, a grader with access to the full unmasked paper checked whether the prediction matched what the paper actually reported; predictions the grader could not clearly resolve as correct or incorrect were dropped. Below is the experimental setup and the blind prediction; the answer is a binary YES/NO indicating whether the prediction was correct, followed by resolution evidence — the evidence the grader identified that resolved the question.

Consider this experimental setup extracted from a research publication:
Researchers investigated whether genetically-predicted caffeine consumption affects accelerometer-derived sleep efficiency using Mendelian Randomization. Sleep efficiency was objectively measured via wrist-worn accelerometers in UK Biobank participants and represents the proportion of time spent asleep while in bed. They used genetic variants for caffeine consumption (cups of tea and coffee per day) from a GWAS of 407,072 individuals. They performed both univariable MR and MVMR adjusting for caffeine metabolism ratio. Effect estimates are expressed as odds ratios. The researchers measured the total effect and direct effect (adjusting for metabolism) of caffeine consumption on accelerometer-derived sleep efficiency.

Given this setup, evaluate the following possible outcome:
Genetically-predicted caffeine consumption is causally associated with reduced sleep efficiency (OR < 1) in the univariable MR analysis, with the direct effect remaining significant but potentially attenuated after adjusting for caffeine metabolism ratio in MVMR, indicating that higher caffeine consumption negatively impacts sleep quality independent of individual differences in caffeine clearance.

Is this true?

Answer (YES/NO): NO